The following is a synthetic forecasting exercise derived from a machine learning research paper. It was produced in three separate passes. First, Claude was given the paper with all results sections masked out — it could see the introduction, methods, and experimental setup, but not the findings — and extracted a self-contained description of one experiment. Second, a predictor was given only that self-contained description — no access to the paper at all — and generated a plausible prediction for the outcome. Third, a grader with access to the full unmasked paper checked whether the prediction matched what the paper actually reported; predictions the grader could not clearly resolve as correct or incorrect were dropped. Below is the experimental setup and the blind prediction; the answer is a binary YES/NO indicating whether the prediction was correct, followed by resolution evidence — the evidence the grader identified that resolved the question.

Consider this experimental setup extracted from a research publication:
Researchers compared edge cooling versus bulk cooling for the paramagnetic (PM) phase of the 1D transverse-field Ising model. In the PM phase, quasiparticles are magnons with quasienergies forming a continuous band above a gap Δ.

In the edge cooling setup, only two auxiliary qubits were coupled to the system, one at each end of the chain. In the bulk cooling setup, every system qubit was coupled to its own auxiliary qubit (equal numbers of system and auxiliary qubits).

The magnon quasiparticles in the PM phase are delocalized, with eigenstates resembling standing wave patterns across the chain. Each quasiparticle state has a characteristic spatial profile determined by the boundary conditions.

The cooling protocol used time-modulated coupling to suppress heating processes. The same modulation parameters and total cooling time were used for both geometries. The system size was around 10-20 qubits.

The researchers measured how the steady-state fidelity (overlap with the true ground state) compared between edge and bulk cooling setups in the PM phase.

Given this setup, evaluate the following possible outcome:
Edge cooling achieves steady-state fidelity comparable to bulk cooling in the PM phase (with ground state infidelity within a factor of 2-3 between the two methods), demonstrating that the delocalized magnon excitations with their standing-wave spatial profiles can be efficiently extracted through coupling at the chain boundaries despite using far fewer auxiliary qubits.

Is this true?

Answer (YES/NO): NO